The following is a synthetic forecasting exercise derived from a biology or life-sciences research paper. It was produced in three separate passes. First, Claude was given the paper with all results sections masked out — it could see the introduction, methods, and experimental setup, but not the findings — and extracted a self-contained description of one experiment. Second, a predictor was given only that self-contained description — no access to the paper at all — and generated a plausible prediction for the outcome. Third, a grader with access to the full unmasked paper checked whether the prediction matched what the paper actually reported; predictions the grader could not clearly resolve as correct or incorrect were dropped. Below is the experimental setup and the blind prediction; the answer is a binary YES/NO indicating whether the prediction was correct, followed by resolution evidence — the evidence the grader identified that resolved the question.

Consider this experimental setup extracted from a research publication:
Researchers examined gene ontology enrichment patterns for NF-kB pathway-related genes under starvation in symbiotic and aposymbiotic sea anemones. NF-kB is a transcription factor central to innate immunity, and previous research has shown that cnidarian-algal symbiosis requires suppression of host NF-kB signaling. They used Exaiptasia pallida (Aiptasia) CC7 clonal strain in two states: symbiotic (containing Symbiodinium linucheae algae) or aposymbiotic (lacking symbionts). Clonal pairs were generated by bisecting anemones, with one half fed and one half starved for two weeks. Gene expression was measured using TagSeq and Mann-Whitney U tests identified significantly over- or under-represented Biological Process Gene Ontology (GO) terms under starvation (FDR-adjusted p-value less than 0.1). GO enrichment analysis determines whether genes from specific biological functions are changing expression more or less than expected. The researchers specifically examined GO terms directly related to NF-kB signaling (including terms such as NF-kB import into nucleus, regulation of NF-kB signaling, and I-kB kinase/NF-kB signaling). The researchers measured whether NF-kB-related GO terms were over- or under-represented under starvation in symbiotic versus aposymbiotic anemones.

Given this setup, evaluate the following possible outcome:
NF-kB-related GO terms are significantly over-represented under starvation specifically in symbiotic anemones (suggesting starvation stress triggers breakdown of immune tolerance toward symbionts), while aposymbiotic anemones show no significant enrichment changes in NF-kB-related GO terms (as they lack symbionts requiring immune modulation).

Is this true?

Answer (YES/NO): NO